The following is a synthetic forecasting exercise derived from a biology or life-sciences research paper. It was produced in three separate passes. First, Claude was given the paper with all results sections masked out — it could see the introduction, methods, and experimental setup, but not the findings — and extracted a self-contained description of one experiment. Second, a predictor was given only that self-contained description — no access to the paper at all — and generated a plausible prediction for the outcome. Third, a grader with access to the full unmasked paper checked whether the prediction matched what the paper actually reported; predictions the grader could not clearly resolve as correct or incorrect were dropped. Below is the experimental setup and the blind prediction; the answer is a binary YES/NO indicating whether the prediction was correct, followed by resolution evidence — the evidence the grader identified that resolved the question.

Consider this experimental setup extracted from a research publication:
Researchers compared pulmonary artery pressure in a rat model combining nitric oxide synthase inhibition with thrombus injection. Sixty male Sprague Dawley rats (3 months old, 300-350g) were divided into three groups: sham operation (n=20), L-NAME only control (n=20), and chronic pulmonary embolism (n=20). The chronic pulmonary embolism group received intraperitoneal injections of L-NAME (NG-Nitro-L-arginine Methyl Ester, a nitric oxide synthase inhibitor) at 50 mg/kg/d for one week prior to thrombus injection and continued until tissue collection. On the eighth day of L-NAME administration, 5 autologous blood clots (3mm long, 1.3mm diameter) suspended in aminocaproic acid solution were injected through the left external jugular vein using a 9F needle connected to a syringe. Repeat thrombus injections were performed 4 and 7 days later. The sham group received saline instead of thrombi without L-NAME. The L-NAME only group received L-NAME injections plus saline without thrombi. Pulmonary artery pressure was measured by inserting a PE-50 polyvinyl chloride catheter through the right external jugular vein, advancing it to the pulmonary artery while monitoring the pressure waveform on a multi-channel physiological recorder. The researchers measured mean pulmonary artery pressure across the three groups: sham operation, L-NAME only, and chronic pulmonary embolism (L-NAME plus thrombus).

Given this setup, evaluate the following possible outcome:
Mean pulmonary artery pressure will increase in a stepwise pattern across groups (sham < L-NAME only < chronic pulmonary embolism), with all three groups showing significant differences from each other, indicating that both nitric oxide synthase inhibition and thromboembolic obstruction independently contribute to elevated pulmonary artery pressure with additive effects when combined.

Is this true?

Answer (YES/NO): NO